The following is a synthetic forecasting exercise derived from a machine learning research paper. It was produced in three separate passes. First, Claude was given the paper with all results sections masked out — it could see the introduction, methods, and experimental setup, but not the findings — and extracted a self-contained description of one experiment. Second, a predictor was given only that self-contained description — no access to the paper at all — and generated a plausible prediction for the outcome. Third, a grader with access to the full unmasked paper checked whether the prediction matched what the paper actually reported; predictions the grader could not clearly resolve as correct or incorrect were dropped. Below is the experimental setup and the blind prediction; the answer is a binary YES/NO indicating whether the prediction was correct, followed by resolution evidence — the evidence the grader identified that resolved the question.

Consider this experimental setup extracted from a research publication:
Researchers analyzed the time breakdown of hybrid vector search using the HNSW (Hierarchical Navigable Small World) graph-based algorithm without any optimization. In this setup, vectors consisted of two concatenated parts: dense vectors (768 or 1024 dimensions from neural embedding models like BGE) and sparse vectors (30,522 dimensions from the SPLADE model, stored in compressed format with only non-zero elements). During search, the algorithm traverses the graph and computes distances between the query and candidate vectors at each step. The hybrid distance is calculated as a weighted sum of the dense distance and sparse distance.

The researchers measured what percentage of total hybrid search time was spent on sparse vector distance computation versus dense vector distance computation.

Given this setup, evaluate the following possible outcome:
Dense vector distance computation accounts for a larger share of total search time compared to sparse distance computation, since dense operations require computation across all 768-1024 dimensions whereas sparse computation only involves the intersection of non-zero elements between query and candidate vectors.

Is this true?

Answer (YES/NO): NO